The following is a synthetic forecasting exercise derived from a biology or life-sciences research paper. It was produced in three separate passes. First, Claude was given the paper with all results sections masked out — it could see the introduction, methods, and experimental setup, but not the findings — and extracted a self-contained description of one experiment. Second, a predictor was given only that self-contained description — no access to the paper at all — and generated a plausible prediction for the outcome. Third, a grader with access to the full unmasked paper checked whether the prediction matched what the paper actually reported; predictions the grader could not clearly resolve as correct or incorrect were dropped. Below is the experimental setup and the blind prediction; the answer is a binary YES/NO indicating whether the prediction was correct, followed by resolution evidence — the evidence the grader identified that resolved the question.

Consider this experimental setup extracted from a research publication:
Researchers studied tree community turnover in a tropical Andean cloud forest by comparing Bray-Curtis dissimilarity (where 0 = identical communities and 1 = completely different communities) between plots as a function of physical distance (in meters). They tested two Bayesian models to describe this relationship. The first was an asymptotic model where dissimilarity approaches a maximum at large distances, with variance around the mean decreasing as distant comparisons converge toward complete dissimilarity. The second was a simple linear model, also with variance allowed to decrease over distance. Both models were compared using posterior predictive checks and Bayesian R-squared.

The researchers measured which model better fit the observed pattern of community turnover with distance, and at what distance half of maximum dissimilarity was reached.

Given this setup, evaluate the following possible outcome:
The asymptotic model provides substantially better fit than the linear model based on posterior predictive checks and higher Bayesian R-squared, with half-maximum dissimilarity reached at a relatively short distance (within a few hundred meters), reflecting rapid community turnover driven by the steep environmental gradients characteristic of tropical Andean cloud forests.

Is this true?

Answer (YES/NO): YES